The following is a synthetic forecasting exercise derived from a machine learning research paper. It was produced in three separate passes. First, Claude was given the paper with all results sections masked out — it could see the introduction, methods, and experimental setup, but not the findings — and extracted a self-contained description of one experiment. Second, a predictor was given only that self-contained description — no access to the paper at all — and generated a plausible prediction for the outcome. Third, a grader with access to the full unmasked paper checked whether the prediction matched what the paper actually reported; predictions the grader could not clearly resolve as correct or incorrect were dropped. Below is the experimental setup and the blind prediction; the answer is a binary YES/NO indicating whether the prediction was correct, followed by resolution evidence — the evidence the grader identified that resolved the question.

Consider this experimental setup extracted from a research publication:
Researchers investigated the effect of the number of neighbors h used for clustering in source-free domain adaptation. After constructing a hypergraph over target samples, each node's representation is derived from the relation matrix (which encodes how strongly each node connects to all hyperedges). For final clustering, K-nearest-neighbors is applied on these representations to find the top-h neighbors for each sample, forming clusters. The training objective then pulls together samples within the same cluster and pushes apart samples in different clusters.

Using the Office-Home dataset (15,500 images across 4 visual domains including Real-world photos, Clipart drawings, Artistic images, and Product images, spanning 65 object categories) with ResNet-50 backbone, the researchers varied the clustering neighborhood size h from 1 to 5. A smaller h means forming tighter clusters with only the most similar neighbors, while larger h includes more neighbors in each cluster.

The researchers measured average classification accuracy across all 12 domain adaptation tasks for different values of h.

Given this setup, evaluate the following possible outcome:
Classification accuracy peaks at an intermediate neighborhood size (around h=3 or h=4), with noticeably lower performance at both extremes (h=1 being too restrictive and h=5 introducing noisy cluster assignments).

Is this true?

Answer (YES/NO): YES